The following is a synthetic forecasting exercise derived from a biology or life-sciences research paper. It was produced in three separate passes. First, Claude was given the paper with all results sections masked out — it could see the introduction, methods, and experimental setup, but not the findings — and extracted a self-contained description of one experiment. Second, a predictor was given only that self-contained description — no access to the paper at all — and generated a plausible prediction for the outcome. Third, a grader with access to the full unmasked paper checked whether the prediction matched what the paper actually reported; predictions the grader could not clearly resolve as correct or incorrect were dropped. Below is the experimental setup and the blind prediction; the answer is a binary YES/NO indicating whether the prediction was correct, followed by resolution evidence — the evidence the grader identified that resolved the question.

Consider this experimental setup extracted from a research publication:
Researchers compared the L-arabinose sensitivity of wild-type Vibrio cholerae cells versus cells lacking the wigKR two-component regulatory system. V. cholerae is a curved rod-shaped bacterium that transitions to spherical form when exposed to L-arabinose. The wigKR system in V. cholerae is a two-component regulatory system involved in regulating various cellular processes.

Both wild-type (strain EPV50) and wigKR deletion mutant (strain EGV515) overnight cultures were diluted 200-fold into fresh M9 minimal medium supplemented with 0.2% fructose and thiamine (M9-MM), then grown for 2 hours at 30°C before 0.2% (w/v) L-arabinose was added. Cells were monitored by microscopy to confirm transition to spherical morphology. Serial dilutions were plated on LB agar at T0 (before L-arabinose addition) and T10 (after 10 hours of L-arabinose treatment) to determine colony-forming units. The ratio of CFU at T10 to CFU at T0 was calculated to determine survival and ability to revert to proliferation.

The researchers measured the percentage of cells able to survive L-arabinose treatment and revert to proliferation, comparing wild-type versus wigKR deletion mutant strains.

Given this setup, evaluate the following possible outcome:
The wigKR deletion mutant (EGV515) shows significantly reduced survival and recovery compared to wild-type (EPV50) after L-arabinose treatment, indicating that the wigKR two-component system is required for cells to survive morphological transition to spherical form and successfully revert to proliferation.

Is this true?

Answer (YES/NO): YES